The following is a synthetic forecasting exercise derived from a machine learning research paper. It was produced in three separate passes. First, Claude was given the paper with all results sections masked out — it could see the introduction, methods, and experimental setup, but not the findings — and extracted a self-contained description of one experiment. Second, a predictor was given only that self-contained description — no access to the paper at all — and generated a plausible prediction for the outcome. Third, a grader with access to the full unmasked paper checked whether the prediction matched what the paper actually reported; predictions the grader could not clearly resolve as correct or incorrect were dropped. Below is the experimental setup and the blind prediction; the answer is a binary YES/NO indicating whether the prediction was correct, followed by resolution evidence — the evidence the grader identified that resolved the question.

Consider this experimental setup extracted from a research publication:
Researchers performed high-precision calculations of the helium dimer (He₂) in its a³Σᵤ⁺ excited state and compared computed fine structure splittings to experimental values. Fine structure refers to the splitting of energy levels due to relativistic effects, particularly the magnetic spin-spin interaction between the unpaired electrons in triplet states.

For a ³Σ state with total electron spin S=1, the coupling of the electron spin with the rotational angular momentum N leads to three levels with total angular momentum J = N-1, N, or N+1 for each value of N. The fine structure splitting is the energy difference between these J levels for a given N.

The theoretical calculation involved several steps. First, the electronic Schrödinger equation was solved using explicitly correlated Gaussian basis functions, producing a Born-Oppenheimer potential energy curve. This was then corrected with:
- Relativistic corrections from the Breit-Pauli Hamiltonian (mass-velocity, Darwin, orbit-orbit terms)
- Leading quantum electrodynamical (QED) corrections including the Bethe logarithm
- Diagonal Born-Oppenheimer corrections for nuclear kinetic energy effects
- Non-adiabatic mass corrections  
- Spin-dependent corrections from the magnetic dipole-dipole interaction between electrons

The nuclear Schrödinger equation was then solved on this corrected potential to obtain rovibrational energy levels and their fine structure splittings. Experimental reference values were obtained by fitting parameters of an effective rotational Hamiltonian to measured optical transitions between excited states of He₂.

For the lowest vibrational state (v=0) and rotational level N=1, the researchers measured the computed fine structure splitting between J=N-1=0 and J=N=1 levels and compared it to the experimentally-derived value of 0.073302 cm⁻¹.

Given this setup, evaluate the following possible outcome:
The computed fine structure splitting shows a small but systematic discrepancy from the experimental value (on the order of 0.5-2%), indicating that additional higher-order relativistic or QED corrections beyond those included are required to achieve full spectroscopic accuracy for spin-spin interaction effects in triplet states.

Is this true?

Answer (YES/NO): NO